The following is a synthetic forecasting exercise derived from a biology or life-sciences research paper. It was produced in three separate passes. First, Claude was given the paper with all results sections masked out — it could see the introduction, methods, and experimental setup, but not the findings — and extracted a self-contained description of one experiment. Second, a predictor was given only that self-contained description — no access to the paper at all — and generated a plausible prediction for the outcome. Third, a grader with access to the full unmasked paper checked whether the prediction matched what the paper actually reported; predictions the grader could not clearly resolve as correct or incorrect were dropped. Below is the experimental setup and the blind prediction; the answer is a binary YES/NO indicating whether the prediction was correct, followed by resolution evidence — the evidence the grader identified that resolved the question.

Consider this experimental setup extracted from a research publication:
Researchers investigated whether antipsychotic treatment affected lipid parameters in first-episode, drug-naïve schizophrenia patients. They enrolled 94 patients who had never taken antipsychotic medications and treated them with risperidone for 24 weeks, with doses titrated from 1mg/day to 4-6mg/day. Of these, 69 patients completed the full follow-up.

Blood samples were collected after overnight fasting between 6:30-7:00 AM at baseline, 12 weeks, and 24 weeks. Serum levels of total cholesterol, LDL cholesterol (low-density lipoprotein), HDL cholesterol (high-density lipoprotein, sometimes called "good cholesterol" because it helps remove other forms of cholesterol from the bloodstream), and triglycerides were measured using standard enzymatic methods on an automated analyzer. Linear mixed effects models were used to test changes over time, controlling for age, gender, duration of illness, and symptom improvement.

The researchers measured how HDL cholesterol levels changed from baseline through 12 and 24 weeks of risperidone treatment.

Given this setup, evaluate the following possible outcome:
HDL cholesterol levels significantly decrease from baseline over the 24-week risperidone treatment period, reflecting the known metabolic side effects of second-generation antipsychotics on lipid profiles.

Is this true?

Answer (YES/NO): YES